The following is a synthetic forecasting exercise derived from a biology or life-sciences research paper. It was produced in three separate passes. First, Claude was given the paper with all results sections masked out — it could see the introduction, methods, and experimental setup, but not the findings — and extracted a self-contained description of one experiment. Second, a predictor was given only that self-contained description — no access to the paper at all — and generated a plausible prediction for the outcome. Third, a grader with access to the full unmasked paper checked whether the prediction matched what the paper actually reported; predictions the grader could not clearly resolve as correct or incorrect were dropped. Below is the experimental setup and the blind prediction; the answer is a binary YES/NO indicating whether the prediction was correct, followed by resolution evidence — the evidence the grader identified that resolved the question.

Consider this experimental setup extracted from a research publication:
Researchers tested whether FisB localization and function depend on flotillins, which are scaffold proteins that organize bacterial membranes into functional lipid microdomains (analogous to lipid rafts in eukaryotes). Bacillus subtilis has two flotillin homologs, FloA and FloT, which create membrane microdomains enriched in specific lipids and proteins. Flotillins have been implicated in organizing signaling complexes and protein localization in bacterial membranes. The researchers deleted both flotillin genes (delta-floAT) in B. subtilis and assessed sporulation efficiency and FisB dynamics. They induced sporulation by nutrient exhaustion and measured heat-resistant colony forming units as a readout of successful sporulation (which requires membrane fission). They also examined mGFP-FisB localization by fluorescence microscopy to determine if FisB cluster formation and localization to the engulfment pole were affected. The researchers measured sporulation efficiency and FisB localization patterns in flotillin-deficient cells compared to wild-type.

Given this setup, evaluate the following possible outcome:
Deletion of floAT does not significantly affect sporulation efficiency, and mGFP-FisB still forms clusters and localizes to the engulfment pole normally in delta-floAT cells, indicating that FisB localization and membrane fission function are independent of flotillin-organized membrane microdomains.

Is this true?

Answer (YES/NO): NO